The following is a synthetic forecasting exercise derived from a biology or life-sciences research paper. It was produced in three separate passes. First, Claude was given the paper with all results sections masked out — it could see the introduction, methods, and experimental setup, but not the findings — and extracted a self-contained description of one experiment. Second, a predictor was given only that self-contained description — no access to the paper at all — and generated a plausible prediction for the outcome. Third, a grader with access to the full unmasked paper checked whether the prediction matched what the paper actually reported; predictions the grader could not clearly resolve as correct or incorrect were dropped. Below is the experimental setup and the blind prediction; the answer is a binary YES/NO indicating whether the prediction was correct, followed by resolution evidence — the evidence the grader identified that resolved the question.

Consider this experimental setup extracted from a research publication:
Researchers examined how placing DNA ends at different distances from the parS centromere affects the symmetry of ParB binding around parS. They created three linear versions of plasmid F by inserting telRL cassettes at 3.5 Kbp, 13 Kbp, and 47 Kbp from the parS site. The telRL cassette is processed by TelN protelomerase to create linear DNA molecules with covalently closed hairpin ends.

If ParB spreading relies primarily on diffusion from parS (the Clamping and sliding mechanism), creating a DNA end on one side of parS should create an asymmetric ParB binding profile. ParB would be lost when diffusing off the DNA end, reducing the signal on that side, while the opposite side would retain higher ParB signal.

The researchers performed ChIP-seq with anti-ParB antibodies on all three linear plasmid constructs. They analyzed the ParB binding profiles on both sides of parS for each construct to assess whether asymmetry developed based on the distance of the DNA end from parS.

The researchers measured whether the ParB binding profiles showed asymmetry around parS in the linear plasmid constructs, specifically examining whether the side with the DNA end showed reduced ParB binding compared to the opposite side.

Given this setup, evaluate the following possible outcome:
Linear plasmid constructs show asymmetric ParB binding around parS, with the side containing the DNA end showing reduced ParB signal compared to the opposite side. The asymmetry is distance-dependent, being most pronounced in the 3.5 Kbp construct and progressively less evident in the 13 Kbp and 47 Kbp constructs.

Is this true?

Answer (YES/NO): NO